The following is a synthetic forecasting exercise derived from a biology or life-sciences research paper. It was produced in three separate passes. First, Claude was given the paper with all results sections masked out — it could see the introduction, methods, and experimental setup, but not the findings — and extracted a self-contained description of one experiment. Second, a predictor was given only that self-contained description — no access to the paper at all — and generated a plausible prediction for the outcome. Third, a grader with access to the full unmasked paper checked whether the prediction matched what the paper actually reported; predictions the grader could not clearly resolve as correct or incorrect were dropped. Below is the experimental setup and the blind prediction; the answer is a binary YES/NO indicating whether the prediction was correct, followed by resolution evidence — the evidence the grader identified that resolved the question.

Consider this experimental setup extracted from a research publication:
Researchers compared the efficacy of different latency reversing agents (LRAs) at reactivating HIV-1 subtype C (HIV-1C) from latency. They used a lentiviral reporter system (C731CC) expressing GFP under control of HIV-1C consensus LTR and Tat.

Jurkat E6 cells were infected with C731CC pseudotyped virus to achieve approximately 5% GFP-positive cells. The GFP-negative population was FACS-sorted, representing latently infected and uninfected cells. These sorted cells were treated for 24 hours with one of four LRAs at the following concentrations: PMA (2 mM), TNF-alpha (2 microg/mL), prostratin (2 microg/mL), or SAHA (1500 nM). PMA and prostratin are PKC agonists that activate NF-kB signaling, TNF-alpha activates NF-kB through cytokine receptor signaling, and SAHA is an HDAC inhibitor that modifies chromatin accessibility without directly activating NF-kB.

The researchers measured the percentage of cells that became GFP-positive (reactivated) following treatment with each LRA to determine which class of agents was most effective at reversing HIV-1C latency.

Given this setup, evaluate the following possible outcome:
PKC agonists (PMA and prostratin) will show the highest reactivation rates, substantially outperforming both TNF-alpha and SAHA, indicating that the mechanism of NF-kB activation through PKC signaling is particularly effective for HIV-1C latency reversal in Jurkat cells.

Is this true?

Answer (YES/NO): NO